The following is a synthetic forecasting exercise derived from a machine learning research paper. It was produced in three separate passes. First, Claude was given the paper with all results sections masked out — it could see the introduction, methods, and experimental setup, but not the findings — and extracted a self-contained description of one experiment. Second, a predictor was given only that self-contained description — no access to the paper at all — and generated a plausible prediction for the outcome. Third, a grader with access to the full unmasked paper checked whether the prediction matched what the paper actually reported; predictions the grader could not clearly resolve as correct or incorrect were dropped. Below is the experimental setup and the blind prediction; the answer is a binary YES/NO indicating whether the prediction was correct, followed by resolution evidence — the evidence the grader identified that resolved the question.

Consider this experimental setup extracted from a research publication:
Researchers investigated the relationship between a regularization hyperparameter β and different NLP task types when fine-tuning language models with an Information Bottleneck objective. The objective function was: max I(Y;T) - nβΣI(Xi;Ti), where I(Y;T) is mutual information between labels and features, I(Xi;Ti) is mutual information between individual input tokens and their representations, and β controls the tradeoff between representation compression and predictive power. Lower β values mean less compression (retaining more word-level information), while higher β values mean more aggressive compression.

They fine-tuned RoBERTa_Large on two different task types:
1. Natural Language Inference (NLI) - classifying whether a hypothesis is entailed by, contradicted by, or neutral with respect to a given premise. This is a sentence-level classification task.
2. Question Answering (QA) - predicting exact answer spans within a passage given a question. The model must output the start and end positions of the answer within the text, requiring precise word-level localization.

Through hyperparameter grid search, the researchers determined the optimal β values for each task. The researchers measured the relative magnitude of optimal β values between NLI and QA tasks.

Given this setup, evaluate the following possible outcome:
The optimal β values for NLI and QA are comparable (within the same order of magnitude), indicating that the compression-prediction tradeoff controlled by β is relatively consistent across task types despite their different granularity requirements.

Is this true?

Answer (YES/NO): NO